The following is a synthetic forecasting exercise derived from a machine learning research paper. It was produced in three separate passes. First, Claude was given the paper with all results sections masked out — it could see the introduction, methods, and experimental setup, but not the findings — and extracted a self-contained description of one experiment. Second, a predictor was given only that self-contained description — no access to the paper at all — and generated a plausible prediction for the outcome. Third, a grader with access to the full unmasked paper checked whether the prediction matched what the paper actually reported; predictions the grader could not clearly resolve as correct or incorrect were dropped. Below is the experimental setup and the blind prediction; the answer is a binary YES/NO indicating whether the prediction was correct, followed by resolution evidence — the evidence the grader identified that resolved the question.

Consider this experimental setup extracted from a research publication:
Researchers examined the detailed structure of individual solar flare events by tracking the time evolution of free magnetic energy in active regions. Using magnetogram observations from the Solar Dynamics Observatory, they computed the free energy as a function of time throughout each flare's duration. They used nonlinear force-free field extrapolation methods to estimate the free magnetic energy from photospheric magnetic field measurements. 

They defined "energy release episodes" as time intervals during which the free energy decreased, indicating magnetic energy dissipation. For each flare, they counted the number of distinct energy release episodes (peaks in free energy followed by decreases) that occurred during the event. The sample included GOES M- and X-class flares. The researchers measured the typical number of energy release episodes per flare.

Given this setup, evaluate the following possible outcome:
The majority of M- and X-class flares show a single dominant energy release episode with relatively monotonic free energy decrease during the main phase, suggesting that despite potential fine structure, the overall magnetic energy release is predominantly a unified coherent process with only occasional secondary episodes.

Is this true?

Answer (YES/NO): NO